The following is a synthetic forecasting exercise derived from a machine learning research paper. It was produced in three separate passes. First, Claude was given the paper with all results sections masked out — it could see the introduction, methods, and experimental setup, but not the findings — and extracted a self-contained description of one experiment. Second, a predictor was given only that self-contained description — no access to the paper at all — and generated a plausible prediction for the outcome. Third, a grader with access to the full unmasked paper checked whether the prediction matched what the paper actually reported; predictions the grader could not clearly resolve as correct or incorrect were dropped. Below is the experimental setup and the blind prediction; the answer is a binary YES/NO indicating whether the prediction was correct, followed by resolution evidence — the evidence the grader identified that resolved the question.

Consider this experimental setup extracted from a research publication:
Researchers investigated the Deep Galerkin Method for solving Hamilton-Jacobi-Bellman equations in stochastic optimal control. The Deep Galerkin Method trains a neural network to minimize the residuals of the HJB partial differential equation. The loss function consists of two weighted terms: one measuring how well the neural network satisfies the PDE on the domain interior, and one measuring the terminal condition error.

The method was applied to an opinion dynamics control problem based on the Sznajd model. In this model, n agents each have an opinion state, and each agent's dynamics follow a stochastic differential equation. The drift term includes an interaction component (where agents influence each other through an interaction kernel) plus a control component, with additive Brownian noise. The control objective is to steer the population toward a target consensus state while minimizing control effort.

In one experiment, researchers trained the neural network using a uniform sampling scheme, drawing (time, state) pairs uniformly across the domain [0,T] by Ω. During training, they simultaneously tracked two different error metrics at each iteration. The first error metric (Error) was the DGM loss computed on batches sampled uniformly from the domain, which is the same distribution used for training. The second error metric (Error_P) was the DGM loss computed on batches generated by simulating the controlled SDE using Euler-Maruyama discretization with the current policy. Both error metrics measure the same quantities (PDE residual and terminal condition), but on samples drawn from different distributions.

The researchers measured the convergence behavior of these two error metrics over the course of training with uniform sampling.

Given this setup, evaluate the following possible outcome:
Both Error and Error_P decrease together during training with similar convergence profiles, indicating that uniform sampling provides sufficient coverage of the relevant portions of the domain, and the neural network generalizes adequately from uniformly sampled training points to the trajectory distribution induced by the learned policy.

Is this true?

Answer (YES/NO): NO